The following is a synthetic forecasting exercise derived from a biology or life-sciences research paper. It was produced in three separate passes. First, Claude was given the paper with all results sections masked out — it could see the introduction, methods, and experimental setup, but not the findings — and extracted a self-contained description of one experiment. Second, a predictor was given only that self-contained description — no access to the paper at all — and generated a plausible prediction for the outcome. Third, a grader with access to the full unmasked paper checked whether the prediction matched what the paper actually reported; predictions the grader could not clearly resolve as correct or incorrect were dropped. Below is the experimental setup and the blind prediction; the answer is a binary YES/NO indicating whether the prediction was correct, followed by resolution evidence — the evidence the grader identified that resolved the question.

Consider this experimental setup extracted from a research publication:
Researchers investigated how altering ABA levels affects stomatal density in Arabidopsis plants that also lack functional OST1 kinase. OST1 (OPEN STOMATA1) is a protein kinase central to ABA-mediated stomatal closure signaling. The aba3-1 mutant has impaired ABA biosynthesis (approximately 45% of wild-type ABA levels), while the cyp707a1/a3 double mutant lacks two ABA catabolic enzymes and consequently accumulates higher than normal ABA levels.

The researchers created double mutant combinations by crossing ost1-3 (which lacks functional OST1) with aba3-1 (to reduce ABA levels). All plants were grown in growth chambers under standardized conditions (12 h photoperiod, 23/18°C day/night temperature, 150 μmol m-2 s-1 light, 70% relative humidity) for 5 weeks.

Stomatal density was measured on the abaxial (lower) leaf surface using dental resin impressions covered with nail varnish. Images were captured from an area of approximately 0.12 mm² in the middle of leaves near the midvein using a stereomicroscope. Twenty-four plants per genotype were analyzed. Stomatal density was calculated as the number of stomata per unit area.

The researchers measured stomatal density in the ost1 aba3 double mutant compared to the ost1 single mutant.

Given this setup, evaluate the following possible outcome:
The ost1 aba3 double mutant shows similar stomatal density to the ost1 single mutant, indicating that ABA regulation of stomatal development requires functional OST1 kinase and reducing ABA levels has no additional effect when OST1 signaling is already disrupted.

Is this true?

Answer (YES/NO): NO